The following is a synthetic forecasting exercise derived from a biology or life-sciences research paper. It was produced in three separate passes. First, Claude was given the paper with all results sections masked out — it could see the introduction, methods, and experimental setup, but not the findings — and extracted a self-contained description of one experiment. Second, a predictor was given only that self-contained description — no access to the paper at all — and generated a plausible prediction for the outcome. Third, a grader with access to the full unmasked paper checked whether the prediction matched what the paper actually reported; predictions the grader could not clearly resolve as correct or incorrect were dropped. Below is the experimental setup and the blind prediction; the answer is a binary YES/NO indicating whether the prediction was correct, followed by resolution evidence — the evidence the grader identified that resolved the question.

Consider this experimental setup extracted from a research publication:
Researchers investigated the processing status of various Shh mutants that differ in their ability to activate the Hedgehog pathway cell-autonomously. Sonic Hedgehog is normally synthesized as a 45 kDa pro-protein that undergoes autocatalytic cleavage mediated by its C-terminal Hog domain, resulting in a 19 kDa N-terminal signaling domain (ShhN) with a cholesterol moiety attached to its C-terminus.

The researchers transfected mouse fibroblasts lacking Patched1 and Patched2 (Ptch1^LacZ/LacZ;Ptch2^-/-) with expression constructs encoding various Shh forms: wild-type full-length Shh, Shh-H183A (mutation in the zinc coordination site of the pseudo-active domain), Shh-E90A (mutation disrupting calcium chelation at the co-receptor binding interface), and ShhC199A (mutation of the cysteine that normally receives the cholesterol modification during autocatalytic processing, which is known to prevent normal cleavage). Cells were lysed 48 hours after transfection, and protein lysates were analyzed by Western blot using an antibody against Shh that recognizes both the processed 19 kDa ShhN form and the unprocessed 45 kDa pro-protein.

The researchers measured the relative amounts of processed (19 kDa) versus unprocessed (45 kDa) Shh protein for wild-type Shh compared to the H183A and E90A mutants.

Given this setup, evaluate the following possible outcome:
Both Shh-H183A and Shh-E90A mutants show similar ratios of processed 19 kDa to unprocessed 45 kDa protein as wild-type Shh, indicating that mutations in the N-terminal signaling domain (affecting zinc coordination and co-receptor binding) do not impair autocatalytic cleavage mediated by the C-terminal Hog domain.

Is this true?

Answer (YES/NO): NO